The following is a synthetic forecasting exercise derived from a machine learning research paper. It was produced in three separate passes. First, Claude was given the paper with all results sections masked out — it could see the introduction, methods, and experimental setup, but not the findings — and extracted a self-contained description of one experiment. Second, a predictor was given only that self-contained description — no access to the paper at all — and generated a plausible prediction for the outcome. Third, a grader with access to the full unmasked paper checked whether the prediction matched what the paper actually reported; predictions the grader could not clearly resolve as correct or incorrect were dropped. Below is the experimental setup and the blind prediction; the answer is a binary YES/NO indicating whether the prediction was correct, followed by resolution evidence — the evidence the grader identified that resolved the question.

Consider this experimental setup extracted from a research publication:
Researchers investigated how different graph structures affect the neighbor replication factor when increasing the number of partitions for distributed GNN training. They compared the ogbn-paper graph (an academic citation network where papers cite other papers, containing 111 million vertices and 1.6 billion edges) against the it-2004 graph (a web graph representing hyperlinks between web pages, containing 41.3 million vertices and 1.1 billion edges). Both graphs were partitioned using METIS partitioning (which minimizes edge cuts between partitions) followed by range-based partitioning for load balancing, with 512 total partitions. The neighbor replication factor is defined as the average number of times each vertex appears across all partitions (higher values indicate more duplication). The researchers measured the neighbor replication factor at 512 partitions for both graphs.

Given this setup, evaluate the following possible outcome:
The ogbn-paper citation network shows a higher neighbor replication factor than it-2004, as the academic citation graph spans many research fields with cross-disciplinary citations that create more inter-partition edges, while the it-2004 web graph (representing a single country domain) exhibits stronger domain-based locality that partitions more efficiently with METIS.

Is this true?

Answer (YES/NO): YES